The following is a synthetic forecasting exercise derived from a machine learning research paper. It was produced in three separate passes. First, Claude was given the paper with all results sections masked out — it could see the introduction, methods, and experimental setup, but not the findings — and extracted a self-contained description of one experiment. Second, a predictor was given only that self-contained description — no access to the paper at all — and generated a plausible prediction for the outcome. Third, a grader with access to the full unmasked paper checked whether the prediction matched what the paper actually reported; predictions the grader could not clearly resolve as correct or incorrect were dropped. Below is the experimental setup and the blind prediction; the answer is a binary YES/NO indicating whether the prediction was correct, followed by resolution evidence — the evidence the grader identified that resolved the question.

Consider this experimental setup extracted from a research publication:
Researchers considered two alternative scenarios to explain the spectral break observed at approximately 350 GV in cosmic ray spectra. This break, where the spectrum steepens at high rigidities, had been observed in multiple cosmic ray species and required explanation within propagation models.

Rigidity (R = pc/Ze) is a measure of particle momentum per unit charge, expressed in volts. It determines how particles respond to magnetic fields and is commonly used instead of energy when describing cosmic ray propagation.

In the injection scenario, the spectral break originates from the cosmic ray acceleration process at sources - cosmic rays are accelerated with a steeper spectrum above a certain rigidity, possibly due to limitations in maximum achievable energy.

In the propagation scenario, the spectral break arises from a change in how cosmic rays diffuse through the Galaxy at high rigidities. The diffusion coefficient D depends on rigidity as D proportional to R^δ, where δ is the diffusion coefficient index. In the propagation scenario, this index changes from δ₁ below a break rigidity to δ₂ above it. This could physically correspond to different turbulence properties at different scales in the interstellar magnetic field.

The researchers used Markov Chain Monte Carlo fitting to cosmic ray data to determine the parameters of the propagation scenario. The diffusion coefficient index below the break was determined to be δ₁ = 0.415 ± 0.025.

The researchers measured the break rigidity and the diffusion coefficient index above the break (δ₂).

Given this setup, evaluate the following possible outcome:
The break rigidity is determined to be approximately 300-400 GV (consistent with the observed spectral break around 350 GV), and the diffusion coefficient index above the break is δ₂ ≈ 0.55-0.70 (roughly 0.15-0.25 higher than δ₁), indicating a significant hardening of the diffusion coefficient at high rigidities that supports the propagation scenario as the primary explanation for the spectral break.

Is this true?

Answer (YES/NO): NO